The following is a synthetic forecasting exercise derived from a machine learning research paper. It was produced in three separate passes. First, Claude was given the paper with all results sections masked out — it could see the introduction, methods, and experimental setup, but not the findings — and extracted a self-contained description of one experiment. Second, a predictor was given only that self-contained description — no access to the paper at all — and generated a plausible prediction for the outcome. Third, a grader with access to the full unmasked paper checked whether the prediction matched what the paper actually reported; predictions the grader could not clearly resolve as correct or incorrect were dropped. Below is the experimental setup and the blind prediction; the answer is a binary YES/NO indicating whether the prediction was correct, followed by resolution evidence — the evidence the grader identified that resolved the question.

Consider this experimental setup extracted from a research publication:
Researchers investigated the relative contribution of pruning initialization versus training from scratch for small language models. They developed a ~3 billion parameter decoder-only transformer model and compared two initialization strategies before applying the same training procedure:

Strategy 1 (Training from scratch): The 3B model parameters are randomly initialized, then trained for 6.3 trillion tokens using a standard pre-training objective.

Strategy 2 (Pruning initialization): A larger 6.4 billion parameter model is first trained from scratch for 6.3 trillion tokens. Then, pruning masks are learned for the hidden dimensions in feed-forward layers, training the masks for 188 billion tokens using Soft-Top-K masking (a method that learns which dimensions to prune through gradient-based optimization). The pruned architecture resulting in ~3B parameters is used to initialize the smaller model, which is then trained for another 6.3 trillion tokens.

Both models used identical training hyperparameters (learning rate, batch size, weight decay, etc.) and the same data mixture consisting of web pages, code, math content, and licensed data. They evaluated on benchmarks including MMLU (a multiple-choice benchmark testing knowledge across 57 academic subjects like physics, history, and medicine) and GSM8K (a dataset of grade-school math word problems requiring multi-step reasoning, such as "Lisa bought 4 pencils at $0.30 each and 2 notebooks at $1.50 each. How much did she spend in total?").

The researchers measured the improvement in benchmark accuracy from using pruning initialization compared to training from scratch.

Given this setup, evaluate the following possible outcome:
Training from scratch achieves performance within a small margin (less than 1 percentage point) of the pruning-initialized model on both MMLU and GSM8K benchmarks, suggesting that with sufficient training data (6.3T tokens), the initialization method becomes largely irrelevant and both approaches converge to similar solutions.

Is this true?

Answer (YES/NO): NO